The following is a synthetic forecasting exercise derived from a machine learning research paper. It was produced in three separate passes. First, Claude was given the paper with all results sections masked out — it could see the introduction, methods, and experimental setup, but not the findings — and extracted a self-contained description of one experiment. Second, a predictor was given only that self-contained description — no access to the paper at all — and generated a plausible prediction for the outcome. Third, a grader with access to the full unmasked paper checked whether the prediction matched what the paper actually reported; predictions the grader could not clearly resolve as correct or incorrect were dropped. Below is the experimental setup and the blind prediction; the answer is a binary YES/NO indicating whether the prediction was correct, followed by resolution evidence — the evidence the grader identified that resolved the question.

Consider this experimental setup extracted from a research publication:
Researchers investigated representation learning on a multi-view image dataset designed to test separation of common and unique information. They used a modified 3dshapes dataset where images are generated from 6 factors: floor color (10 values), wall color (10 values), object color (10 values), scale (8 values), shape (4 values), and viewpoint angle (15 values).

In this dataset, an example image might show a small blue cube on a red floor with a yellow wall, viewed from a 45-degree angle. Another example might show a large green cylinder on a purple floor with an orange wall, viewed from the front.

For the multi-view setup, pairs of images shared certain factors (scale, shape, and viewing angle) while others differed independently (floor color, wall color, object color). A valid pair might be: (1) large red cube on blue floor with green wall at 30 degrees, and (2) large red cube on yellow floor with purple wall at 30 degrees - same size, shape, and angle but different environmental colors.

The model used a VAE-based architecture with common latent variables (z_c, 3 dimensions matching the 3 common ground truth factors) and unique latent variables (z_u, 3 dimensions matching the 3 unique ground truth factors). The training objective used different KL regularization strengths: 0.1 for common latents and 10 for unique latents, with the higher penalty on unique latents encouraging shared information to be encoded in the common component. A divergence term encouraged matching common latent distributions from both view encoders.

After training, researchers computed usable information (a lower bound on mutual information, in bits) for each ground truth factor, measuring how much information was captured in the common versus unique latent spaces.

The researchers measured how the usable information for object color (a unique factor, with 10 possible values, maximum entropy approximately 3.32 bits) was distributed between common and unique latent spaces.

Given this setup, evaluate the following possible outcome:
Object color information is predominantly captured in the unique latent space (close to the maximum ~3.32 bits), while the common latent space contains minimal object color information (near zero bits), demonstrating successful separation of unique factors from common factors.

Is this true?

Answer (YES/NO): YES